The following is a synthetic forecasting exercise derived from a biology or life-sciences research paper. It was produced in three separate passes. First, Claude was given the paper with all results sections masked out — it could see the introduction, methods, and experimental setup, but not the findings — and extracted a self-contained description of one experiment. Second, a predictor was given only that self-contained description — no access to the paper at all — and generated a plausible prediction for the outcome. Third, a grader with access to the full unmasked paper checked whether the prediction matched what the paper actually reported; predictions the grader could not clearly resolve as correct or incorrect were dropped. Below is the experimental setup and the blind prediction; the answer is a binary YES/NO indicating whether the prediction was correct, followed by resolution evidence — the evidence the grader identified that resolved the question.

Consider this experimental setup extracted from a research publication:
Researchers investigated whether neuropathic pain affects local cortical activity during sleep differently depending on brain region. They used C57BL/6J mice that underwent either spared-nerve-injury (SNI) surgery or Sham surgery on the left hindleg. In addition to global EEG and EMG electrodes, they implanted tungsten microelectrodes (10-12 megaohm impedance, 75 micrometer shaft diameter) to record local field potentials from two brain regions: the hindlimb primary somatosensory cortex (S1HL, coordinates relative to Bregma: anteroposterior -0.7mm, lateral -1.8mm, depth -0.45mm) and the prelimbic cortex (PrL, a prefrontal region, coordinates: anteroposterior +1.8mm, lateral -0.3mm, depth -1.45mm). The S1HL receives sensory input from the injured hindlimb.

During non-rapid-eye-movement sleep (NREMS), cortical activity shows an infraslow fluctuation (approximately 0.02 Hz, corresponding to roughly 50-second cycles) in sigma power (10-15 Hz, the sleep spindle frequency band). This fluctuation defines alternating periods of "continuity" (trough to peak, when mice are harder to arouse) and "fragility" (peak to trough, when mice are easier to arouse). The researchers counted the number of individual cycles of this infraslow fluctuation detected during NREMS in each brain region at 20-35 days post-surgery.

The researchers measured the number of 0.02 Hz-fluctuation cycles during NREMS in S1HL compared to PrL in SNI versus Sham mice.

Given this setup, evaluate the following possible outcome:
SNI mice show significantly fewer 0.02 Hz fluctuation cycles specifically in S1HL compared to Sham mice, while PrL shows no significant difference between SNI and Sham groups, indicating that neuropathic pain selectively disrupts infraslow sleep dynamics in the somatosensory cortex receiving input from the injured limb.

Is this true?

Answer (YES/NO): NO